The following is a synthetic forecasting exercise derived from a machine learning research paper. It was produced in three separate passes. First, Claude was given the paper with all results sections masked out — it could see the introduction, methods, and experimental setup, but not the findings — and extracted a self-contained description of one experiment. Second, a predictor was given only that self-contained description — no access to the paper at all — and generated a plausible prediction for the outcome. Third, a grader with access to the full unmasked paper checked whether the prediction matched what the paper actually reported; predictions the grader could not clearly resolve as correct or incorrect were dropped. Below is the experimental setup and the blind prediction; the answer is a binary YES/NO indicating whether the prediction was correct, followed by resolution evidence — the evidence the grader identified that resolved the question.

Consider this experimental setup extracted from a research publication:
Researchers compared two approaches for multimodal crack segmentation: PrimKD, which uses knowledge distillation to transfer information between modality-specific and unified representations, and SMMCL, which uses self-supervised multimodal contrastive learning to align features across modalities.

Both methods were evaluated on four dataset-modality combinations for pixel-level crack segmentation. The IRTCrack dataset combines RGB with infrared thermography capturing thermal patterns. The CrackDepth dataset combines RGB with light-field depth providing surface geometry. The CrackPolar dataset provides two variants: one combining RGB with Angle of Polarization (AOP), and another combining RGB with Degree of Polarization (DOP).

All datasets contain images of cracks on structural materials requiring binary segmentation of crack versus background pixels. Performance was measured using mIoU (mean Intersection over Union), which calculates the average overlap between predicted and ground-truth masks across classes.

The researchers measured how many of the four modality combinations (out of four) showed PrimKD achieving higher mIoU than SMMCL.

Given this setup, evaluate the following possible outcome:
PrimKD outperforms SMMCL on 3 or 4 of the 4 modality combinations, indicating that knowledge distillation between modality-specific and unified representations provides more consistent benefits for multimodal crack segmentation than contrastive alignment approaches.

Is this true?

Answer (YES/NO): YES